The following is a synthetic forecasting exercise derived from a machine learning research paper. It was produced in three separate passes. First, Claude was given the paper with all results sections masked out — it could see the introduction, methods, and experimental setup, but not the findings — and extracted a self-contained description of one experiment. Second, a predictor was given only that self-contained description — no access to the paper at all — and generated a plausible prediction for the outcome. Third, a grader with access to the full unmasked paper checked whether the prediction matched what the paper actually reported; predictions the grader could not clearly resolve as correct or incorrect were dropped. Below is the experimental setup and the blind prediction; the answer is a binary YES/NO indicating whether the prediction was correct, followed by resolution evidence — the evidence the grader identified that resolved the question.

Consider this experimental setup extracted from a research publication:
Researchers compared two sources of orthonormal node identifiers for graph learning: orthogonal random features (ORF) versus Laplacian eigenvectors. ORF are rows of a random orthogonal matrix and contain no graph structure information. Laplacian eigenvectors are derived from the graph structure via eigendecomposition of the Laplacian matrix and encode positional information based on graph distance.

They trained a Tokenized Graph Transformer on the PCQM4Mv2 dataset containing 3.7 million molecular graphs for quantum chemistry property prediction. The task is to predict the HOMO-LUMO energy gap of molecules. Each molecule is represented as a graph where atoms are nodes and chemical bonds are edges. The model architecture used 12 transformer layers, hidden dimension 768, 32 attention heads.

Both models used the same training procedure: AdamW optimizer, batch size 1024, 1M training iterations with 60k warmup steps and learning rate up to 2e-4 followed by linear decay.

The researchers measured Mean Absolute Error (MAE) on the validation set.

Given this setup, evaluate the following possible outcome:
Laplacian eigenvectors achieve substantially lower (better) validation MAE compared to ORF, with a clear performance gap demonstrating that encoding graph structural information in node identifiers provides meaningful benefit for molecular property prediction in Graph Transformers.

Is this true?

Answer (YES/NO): YES